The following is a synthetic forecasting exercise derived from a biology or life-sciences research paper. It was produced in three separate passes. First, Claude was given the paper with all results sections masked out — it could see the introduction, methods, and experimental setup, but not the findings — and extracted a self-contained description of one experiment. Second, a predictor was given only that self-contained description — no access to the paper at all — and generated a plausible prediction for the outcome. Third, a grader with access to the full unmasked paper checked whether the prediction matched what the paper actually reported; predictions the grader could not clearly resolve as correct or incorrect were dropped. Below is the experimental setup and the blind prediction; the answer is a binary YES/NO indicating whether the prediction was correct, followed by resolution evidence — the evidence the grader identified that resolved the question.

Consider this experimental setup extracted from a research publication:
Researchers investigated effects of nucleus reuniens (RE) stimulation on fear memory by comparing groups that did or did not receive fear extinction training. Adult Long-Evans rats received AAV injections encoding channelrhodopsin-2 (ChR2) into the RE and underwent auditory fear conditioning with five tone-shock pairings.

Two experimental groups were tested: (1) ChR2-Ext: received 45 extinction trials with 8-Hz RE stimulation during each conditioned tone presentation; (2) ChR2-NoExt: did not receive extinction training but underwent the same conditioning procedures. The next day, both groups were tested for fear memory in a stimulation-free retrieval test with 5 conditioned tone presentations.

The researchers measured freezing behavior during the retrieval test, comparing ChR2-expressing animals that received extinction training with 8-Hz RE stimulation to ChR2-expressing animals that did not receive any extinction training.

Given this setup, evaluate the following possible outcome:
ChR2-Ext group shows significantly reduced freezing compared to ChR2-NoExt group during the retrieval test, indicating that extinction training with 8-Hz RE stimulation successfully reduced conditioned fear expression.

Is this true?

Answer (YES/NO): YES